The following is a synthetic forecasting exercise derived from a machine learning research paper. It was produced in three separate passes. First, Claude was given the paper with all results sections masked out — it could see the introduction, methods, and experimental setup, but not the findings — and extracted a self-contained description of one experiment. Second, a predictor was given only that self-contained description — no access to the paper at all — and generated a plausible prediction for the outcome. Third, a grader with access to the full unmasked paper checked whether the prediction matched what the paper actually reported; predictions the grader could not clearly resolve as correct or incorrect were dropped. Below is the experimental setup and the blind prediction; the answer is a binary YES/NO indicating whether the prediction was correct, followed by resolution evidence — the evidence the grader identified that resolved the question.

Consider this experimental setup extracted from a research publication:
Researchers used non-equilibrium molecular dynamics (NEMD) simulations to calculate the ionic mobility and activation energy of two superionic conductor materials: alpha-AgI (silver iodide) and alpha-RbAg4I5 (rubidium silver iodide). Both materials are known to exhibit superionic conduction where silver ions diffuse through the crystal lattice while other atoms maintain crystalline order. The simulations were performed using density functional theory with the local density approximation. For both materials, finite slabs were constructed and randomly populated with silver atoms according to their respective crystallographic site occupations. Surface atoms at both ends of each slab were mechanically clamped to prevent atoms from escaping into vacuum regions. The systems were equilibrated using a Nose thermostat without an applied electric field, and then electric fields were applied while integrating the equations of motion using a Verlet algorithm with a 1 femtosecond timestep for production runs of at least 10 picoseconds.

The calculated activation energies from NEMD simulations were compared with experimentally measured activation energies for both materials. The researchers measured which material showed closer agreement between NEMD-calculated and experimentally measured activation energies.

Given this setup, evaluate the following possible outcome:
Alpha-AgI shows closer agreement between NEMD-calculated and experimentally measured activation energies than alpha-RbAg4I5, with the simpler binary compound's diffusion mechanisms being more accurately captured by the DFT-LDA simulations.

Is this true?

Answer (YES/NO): YES